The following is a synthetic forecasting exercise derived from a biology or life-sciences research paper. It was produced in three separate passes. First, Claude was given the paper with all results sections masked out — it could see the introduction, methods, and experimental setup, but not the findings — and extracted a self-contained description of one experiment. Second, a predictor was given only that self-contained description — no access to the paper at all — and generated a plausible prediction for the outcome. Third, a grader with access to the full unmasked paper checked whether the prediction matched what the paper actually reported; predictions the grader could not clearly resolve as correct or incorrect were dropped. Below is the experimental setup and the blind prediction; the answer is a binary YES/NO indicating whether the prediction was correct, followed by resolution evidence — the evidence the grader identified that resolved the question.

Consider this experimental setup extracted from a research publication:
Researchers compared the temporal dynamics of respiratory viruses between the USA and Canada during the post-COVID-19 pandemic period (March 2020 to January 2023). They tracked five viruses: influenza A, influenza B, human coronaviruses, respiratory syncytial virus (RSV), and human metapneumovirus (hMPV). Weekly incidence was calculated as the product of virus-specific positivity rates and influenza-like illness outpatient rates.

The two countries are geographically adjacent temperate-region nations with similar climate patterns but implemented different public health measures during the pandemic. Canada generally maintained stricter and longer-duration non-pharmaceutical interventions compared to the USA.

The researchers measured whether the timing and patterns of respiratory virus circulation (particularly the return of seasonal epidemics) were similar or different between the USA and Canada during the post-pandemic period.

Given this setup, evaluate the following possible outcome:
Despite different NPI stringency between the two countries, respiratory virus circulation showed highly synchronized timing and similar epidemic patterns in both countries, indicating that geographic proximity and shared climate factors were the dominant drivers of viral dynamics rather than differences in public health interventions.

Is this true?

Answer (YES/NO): NO